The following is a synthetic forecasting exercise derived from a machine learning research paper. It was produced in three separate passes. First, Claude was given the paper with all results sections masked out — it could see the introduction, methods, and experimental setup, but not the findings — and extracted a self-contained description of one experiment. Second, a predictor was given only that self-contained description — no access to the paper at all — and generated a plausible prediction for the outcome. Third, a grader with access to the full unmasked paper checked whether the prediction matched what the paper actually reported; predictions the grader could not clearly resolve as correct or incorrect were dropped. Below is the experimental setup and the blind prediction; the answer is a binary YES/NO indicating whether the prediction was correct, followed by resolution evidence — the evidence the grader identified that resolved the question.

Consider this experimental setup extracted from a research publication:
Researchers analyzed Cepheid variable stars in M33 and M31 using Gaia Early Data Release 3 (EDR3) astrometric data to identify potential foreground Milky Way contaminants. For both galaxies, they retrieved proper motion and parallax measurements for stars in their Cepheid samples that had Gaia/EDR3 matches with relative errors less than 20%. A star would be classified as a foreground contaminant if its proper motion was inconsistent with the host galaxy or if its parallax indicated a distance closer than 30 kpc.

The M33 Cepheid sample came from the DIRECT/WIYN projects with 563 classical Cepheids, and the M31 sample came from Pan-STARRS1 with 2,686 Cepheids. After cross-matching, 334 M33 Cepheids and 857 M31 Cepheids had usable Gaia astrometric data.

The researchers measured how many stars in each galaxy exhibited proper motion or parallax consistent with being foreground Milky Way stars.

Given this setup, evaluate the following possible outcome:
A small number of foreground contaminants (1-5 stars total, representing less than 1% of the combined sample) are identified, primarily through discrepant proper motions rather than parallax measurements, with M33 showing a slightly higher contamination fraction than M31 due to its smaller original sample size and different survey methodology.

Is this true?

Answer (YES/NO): NO